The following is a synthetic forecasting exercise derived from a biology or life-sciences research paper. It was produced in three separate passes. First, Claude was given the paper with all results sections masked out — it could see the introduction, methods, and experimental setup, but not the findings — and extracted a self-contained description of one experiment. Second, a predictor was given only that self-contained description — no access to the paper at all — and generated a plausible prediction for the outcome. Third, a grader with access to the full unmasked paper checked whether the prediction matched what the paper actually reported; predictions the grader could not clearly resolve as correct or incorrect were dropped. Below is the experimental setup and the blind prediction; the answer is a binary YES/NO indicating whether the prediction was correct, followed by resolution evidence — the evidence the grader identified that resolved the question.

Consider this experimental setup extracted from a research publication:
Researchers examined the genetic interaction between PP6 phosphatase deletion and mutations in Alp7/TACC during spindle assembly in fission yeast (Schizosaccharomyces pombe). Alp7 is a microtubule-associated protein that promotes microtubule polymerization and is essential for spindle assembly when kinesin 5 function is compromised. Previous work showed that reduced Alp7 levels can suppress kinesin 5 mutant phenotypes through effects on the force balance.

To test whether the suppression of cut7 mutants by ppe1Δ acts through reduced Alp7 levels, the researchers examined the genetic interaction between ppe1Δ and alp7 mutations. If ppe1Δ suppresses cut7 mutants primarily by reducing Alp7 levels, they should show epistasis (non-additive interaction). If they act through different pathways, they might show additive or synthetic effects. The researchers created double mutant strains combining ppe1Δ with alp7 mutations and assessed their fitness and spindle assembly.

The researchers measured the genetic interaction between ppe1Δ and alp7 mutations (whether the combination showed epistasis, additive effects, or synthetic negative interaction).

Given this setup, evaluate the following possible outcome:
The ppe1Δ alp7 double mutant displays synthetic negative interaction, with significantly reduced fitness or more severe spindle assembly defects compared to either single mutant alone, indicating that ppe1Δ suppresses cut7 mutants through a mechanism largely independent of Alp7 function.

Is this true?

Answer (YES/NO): YES